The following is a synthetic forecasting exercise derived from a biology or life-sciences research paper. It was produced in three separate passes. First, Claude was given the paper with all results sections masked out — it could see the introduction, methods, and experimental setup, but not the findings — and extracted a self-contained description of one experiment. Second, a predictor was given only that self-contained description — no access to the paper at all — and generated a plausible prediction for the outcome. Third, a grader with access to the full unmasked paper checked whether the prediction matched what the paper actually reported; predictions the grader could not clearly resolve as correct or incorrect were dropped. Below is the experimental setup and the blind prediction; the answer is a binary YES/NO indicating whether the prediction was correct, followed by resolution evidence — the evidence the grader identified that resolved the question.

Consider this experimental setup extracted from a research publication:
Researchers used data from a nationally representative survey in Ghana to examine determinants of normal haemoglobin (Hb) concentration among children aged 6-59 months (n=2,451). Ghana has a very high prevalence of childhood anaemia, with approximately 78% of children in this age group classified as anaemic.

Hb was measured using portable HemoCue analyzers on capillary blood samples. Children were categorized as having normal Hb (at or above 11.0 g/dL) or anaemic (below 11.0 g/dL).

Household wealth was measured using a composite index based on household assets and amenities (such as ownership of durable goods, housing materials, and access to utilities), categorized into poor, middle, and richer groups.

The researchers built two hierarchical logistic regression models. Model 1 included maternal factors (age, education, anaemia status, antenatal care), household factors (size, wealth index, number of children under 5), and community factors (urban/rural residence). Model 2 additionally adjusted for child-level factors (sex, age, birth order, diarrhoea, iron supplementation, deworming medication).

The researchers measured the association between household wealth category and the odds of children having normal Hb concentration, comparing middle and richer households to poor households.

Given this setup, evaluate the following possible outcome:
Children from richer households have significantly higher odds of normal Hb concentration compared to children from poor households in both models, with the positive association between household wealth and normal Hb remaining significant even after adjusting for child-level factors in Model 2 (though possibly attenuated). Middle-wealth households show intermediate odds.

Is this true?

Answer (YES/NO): YES